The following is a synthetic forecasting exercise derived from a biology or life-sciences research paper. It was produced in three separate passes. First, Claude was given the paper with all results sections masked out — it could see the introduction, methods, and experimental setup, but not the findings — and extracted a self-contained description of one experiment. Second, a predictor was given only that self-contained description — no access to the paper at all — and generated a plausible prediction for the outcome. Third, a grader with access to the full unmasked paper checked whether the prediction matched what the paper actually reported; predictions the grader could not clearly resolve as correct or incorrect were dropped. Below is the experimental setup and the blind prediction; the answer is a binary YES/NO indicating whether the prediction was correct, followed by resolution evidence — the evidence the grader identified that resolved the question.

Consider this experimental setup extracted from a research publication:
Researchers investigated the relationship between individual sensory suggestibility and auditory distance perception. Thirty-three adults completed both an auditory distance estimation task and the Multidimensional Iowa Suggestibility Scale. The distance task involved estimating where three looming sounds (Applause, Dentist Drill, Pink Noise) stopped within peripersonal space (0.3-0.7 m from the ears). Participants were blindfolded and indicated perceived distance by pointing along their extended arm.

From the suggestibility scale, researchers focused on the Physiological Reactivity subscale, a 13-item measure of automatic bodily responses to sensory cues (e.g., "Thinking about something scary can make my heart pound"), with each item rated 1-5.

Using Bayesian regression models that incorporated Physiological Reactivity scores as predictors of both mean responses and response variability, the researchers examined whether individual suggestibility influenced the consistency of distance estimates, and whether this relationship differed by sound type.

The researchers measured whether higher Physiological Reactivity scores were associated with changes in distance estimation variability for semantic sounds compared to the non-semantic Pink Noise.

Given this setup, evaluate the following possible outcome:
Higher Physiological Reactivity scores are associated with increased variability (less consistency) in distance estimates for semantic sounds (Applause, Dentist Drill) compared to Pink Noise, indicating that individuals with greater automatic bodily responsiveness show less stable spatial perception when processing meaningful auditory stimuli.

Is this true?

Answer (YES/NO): NO